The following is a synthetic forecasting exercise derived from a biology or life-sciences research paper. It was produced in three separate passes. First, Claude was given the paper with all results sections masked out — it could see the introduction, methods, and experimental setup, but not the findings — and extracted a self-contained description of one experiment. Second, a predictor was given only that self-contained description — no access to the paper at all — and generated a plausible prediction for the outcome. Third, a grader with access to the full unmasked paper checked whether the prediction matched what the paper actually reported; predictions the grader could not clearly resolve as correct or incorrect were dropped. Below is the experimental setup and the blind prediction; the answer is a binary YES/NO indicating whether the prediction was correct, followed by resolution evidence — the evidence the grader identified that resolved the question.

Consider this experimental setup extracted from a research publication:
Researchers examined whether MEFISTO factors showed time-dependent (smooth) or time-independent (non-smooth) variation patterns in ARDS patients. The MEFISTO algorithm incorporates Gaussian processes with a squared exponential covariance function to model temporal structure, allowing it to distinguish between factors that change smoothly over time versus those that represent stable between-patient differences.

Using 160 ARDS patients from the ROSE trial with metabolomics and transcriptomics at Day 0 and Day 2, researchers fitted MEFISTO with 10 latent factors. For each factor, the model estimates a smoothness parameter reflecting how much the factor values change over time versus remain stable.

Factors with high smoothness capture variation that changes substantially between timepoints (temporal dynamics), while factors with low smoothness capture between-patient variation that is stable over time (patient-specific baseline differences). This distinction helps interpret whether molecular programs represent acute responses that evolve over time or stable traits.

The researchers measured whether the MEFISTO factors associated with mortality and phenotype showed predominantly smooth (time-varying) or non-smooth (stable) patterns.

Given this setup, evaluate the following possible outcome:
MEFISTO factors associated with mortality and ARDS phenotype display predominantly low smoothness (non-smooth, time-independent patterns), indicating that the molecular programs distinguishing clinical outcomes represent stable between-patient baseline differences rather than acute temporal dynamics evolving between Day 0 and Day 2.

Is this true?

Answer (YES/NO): YES